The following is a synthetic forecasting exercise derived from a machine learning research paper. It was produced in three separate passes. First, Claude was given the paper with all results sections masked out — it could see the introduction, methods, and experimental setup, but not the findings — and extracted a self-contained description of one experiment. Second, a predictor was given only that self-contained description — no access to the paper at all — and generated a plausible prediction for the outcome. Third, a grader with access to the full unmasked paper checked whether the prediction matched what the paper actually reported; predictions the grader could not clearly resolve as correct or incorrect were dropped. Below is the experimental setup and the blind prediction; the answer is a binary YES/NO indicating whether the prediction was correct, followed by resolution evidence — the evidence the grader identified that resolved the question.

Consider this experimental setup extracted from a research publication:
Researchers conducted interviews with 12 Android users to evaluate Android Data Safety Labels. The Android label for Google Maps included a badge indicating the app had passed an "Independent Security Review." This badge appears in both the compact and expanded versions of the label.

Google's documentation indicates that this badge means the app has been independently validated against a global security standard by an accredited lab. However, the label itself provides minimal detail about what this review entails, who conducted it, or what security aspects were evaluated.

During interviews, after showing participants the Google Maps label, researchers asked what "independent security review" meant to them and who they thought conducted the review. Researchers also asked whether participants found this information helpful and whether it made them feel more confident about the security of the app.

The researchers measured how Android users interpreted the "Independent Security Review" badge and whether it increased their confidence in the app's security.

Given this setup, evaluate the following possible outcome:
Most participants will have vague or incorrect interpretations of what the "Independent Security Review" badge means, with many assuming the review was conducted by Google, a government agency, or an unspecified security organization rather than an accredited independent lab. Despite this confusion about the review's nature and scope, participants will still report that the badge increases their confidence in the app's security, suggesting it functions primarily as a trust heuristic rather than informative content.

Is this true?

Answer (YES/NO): NO